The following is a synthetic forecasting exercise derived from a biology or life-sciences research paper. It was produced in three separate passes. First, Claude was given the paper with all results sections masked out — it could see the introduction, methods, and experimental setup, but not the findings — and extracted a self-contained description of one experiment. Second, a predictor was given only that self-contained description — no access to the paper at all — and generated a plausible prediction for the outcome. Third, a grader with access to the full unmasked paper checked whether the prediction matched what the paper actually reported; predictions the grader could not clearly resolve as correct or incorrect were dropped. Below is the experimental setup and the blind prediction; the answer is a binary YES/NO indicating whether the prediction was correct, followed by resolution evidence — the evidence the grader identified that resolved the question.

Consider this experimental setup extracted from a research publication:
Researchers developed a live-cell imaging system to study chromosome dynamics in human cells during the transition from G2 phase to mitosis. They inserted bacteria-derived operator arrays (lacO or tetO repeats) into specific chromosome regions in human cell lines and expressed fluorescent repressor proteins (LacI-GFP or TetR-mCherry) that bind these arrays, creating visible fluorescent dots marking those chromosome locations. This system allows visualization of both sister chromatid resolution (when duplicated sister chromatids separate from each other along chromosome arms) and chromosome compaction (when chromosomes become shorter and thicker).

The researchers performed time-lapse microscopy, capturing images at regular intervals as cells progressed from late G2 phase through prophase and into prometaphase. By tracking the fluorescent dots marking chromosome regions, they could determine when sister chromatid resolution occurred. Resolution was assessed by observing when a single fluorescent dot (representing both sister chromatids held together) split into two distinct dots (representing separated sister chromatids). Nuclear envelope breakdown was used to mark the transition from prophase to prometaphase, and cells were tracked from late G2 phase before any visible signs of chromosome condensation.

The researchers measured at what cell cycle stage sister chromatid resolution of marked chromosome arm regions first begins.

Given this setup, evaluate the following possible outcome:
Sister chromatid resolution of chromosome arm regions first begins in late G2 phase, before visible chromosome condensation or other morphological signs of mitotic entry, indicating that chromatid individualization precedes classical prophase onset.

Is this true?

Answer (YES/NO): YES